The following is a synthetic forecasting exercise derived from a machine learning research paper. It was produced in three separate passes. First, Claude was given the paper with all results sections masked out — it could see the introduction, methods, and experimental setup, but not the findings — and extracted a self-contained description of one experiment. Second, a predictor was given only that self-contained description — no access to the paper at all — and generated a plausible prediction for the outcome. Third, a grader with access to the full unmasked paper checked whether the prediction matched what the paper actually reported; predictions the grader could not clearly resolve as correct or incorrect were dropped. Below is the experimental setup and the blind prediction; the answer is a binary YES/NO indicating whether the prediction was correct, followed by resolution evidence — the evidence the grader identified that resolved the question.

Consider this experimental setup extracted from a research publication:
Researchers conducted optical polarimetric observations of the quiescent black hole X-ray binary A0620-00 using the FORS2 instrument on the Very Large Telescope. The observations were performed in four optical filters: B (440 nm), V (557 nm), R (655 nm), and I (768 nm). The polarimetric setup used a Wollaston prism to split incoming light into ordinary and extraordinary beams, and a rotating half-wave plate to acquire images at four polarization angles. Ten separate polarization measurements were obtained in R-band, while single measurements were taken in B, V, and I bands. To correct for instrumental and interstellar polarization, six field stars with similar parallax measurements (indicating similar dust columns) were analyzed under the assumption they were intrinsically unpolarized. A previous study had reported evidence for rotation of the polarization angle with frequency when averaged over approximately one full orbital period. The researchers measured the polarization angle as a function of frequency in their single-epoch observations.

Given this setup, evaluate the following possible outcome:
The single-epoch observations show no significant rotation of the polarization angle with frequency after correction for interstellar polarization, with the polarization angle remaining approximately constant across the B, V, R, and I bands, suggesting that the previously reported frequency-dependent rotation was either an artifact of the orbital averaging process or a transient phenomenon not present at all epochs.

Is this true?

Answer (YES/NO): YES